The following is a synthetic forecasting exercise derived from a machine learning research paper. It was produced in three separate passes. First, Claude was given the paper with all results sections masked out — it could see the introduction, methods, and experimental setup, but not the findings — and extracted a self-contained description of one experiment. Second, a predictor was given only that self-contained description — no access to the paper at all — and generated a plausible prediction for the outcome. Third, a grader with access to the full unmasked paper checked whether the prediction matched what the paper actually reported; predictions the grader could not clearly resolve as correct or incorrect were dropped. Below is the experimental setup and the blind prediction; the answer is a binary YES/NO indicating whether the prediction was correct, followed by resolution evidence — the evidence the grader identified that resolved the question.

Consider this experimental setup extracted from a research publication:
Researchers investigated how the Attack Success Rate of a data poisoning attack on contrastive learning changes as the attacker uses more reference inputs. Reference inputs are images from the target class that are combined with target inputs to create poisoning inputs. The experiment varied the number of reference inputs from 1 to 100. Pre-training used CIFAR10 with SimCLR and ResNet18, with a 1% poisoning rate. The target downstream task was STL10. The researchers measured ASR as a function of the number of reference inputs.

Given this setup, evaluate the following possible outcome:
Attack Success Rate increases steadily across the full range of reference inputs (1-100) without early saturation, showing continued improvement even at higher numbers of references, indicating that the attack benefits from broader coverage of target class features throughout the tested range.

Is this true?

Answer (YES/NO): NO